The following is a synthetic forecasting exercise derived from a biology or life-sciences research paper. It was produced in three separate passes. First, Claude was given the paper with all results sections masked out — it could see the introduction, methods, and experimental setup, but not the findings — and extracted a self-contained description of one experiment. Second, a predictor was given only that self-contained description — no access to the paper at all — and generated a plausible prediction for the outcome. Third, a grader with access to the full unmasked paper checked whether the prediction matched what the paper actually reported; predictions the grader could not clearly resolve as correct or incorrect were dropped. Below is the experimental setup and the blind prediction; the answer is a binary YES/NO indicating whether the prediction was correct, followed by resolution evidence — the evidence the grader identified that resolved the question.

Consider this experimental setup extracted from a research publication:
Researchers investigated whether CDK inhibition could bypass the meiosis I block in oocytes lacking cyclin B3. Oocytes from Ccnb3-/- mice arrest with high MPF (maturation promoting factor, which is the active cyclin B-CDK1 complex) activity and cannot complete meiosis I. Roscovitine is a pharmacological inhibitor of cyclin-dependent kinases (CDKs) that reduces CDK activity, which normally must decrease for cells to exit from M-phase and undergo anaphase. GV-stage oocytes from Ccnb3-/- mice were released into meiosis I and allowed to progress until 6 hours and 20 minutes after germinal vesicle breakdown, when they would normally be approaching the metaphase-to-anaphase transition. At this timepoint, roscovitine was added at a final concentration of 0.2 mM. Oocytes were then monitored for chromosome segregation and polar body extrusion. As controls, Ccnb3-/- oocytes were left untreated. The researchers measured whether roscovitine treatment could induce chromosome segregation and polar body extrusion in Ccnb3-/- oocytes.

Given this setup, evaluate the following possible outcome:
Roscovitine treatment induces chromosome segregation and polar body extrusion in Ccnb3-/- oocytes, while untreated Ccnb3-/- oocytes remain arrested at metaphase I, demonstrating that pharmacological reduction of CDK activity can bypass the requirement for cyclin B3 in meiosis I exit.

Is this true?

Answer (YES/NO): YES